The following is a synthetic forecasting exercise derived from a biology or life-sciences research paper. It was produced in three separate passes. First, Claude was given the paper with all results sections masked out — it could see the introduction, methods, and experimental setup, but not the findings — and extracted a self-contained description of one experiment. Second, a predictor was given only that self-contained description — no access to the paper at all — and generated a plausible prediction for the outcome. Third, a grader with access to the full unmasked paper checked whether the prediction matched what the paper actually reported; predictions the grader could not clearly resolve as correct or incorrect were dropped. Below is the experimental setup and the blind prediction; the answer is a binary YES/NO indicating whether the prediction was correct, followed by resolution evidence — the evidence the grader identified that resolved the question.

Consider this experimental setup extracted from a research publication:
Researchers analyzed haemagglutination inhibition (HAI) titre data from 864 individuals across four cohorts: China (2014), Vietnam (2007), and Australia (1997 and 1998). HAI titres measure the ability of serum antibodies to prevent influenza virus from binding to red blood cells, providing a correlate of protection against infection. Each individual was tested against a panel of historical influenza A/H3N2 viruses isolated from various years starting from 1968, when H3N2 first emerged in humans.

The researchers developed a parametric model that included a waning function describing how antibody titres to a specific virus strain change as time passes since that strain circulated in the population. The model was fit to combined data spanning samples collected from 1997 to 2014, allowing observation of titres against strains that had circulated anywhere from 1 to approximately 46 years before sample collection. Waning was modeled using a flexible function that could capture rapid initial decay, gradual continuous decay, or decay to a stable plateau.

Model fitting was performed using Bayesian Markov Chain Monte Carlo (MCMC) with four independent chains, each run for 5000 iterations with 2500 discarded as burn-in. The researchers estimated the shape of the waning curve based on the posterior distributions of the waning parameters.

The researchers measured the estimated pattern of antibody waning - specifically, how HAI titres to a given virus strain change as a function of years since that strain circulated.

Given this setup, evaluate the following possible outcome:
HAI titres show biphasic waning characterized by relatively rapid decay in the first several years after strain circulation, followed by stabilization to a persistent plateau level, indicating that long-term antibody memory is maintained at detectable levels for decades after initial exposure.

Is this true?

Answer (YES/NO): NO